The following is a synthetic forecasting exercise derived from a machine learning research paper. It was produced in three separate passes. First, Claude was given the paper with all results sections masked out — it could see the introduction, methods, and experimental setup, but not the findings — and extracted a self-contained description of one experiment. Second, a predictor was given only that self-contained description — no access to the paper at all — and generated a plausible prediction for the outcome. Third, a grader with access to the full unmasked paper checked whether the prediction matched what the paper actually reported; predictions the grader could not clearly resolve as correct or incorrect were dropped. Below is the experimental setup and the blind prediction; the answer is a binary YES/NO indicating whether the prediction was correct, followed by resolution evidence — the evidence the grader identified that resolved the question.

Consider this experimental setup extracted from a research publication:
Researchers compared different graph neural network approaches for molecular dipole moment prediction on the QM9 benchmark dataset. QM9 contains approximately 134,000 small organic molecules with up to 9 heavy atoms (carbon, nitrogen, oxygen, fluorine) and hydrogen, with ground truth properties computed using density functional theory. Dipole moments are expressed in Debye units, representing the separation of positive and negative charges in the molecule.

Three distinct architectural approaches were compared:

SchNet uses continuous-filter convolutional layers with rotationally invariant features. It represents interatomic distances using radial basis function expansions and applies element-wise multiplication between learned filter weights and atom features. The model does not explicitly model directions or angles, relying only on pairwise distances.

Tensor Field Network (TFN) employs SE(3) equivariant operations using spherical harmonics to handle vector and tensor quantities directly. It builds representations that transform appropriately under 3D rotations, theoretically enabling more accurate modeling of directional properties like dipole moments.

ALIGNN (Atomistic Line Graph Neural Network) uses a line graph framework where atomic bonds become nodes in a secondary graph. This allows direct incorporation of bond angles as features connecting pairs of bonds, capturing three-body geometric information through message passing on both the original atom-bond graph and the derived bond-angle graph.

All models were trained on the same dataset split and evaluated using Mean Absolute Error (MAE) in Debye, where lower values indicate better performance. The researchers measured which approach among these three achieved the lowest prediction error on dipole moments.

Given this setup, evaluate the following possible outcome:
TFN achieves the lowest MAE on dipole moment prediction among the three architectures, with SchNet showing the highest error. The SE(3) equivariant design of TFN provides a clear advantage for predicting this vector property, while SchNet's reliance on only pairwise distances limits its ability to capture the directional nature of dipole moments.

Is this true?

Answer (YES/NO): NO